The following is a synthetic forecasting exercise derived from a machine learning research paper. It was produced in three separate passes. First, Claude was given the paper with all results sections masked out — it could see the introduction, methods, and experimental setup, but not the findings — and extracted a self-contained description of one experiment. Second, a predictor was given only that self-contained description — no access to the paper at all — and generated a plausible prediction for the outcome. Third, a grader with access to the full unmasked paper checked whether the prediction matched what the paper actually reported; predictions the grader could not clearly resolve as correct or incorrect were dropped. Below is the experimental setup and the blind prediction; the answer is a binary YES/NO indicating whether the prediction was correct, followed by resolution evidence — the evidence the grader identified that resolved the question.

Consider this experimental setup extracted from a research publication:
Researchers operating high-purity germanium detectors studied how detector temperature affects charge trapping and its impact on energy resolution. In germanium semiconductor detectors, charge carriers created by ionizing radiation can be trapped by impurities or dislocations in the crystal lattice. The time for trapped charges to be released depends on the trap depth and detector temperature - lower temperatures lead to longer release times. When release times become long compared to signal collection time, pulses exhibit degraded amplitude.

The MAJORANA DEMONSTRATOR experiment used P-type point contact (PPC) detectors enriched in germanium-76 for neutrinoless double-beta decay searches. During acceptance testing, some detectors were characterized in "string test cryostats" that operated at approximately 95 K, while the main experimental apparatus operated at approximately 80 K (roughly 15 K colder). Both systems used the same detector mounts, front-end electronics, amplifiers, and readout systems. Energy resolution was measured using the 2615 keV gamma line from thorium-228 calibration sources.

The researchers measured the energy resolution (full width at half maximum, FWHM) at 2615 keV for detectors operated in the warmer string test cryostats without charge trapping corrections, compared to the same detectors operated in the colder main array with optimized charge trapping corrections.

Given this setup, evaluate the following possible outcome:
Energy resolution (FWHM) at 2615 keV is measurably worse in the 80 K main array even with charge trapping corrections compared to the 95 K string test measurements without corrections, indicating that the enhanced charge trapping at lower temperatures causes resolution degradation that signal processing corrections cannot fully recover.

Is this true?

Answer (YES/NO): NO